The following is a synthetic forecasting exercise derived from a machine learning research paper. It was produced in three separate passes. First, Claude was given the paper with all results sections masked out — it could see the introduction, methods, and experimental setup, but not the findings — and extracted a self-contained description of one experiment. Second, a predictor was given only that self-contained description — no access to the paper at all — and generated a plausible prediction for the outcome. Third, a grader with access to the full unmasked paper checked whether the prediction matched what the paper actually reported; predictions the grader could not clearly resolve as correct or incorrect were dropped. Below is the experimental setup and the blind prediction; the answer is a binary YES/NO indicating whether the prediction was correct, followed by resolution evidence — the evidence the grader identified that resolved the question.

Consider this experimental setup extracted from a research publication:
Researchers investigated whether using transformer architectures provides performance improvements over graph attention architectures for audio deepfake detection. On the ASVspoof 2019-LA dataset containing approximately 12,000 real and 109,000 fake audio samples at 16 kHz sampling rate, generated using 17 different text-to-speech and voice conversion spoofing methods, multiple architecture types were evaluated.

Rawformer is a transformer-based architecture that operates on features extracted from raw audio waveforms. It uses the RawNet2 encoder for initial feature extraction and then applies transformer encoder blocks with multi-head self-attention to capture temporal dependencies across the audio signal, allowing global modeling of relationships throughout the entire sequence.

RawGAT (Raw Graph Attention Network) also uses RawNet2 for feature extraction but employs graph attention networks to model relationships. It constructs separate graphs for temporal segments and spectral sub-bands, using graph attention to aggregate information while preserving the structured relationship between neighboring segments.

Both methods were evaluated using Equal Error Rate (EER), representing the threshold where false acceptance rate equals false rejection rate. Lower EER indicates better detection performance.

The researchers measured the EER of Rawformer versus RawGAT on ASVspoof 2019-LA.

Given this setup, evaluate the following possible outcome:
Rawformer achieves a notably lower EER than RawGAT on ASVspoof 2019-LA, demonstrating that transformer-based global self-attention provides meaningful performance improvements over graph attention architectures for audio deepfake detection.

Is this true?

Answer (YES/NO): YES